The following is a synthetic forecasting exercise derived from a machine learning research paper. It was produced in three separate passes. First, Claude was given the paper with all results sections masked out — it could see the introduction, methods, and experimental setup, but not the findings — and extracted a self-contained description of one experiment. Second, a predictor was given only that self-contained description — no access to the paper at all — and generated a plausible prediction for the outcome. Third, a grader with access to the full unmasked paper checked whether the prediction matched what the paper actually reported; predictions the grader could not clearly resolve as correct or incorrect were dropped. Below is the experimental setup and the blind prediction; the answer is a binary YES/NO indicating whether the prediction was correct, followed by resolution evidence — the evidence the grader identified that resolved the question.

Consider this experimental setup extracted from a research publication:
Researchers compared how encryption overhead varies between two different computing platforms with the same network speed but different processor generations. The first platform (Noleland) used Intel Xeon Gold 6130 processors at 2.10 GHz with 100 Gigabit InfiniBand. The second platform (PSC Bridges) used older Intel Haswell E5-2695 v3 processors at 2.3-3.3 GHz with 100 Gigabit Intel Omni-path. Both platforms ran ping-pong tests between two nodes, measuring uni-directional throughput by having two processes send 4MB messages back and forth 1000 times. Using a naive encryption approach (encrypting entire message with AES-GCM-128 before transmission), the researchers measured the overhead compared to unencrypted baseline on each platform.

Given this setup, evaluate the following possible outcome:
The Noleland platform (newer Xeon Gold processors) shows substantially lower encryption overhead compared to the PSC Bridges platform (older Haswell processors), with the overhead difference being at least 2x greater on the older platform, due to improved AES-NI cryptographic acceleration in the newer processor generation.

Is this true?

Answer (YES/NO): NO